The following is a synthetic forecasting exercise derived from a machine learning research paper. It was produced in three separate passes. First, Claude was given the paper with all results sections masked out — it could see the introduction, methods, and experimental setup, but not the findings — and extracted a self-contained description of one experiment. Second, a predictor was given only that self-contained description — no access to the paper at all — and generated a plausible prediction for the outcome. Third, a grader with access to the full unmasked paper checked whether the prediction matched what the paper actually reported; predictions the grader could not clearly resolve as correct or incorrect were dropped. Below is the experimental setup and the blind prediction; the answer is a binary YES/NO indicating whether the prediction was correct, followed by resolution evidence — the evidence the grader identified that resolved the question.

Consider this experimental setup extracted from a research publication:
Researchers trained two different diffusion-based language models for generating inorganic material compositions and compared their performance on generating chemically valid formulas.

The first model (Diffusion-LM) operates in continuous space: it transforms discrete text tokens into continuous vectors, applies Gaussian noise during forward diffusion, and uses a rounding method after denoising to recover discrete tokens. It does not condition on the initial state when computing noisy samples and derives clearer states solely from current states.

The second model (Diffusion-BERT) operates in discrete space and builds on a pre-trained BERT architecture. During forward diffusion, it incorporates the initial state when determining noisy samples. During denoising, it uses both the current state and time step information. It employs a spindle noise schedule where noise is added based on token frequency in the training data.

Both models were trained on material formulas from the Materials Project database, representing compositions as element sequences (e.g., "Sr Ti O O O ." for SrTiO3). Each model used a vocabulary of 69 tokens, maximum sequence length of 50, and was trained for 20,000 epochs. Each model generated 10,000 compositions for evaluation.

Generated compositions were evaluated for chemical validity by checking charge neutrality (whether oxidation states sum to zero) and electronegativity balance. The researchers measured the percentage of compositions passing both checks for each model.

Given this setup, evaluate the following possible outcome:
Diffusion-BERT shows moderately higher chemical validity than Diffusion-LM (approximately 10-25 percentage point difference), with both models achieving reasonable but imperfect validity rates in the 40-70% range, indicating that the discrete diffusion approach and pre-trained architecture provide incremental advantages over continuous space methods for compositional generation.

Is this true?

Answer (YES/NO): NO